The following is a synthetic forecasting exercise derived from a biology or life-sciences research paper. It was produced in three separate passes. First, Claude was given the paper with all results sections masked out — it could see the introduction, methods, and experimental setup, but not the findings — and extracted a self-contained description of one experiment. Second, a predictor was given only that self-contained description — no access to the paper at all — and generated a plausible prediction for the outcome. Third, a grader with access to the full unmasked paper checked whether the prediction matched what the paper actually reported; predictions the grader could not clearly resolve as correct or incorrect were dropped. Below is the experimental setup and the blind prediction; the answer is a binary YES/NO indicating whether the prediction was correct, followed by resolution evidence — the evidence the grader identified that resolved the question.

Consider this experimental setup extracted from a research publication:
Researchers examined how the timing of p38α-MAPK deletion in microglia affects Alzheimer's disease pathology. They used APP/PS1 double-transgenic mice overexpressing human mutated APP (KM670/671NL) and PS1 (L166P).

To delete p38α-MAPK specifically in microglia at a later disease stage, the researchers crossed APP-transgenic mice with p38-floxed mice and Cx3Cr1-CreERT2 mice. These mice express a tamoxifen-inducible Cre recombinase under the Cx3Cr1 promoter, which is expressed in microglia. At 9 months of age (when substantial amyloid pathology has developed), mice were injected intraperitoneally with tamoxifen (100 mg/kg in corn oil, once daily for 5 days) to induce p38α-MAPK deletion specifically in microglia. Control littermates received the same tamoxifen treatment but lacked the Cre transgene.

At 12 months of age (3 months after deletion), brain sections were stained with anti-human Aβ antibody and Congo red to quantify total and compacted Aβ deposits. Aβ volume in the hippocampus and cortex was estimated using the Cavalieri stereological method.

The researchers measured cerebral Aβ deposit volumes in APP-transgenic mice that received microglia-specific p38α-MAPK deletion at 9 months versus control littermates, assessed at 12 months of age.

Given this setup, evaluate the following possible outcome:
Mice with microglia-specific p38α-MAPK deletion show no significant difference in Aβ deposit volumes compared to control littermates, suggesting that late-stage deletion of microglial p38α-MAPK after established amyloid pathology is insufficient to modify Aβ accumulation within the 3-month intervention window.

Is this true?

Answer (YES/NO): NO